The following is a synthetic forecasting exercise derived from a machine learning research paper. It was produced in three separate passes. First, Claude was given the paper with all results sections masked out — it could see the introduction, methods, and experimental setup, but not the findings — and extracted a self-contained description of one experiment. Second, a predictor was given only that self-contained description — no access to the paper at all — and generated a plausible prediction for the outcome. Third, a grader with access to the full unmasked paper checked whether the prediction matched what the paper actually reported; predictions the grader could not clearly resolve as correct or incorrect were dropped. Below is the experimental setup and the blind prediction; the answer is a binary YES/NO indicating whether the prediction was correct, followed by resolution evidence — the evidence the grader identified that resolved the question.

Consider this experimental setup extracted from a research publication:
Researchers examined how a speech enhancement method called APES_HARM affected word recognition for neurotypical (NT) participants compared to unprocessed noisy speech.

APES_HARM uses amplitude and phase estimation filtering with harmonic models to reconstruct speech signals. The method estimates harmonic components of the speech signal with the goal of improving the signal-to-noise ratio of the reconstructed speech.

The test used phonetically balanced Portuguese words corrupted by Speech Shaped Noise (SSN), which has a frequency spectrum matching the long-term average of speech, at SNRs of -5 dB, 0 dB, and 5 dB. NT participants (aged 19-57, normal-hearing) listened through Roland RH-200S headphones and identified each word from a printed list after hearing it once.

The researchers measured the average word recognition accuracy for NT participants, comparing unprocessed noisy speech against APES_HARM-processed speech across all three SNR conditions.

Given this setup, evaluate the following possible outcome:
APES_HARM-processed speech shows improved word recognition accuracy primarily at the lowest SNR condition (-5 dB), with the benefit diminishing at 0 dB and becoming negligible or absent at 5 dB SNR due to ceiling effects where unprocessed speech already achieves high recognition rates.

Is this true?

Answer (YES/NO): NO